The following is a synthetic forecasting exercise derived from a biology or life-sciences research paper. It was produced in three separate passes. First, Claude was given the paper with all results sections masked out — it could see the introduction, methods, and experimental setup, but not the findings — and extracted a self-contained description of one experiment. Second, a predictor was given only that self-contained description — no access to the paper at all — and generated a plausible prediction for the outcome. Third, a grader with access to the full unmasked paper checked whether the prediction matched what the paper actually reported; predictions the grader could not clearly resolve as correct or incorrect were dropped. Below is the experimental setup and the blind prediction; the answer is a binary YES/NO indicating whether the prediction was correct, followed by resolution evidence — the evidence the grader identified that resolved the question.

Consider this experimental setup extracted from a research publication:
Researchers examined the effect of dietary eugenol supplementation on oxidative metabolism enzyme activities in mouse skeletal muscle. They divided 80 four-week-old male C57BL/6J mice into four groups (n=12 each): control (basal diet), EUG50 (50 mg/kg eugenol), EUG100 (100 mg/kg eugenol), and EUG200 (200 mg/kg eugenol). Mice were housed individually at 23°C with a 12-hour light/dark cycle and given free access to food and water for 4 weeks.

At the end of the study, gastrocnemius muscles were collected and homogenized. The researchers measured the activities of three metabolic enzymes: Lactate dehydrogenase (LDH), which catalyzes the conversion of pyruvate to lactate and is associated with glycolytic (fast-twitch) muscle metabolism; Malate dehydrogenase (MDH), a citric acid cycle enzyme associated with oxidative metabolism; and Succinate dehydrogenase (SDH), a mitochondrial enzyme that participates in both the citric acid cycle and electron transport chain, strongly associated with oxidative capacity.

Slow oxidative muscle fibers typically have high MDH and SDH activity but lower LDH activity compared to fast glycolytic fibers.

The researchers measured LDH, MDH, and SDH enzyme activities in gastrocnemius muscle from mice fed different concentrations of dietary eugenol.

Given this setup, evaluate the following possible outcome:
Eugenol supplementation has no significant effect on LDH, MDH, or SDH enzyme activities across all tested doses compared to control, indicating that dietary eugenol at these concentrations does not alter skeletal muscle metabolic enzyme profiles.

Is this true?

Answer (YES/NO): NO